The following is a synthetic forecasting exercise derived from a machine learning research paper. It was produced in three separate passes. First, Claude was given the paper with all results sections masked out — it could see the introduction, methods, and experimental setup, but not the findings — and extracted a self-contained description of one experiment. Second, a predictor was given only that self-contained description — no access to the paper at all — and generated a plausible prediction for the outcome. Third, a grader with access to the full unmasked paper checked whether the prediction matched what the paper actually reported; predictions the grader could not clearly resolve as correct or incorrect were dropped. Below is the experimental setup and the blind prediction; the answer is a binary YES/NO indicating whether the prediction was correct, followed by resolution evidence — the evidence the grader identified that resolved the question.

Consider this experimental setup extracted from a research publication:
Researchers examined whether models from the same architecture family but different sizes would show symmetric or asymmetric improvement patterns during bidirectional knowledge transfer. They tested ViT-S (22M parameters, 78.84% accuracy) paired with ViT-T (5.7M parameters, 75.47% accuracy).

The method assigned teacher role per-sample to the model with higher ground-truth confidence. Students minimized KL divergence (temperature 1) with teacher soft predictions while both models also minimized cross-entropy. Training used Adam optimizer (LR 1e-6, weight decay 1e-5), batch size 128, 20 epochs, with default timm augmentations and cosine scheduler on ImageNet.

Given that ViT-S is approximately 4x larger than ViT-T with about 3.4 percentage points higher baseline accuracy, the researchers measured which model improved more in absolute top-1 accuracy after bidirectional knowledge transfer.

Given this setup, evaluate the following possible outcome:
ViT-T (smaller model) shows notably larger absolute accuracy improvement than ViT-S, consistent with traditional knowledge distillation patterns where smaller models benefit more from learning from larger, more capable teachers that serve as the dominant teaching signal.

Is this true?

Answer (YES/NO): YES